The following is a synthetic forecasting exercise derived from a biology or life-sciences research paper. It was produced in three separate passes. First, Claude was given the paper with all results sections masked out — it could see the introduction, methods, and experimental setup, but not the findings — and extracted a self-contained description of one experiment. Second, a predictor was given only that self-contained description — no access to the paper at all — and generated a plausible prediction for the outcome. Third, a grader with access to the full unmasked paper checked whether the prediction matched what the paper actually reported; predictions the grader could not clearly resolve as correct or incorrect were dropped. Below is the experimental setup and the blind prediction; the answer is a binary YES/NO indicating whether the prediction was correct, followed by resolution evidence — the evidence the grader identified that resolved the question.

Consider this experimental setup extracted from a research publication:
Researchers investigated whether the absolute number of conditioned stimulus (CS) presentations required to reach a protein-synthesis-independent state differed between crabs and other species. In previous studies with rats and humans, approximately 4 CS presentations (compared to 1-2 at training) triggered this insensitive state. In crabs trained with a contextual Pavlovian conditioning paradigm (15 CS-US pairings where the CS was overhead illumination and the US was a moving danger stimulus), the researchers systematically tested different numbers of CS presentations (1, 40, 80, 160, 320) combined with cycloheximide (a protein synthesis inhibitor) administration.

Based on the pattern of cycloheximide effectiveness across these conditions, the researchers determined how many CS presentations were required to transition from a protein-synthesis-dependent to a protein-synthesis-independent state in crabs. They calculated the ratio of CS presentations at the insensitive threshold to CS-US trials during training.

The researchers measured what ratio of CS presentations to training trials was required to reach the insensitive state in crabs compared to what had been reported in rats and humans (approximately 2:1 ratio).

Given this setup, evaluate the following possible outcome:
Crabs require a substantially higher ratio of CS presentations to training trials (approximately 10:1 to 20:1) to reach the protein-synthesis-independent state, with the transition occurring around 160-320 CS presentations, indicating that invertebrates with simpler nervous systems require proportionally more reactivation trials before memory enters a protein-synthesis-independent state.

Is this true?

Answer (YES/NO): NO